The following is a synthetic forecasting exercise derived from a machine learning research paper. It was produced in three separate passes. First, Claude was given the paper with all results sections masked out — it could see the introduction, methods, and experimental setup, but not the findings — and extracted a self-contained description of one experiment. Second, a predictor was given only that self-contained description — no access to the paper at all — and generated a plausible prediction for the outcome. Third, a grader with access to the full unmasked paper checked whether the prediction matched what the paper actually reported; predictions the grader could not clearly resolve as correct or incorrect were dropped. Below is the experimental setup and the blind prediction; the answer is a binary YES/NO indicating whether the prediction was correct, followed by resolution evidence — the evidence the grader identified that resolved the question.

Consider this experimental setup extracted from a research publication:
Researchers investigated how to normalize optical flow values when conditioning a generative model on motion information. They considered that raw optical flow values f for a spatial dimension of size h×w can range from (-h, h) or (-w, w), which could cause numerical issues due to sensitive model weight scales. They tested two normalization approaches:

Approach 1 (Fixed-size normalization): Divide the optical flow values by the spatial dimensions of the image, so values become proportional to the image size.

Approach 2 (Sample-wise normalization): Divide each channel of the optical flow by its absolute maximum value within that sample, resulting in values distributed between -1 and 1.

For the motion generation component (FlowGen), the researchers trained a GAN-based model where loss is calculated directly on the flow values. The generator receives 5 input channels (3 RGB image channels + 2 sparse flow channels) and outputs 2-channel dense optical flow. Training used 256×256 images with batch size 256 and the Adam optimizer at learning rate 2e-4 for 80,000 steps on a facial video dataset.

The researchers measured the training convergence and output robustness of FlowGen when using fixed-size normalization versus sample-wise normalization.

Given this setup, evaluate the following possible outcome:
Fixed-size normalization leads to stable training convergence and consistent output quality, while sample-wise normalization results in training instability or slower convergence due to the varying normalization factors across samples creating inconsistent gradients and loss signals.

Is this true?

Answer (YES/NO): NO